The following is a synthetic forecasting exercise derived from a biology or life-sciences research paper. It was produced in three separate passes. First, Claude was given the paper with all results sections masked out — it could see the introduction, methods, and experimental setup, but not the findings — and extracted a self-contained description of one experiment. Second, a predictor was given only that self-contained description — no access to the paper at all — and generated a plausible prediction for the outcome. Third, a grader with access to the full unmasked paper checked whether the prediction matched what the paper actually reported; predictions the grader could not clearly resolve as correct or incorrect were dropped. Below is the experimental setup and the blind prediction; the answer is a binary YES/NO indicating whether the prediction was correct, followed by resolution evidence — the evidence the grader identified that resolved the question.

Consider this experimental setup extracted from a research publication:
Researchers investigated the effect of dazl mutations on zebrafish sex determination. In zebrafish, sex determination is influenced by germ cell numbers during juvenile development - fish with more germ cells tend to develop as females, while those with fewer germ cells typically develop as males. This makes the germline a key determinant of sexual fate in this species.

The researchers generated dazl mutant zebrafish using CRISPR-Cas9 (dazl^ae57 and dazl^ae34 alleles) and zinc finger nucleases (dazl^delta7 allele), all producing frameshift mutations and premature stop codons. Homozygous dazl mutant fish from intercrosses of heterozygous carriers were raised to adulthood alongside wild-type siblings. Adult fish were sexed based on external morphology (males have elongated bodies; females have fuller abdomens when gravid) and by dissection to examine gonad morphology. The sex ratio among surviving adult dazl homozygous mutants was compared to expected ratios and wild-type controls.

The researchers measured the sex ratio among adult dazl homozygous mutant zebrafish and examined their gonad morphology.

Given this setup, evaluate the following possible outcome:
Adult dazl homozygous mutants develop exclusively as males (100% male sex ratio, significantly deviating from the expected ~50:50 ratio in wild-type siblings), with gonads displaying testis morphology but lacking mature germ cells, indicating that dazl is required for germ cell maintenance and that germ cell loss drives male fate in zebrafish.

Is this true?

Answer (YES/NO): YES